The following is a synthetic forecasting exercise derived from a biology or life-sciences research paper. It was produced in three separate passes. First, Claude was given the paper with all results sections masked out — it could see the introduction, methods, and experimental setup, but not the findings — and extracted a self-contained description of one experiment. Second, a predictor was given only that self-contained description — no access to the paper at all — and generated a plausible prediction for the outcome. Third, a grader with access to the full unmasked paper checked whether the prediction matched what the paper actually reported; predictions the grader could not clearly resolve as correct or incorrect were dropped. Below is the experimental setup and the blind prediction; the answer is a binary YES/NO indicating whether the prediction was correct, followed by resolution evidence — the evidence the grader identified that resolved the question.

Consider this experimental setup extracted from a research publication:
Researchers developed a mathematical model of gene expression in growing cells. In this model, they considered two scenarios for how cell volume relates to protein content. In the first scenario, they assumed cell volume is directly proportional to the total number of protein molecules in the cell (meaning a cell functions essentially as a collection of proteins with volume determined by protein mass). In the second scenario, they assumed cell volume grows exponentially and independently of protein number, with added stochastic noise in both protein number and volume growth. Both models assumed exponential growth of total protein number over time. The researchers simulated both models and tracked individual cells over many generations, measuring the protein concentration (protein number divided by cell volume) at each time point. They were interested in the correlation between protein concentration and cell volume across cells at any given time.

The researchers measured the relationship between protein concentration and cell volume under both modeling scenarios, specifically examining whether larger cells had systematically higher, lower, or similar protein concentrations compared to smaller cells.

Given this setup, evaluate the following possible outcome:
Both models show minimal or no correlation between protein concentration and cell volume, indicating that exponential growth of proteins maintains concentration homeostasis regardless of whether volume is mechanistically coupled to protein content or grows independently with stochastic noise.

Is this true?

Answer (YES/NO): NO